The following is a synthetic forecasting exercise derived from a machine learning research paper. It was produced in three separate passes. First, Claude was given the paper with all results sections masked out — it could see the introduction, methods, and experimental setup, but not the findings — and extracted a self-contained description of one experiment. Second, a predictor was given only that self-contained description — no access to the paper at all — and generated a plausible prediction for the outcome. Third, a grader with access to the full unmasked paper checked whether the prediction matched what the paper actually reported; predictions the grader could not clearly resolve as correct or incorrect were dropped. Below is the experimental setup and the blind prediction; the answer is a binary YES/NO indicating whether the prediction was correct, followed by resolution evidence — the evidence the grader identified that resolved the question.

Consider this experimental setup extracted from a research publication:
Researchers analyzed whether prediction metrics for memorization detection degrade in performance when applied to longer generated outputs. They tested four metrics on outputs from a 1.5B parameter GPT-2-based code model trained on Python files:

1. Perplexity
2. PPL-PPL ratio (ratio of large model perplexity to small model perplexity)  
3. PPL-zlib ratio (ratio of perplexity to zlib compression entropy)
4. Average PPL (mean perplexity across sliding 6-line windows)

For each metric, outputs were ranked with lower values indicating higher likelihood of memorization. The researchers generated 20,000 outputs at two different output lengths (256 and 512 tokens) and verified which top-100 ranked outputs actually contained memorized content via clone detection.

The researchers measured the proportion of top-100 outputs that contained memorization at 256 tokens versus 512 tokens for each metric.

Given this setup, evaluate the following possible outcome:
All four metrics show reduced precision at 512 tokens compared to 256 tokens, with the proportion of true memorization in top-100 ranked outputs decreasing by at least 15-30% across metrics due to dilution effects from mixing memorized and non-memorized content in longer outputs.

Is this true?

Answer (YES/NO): NO